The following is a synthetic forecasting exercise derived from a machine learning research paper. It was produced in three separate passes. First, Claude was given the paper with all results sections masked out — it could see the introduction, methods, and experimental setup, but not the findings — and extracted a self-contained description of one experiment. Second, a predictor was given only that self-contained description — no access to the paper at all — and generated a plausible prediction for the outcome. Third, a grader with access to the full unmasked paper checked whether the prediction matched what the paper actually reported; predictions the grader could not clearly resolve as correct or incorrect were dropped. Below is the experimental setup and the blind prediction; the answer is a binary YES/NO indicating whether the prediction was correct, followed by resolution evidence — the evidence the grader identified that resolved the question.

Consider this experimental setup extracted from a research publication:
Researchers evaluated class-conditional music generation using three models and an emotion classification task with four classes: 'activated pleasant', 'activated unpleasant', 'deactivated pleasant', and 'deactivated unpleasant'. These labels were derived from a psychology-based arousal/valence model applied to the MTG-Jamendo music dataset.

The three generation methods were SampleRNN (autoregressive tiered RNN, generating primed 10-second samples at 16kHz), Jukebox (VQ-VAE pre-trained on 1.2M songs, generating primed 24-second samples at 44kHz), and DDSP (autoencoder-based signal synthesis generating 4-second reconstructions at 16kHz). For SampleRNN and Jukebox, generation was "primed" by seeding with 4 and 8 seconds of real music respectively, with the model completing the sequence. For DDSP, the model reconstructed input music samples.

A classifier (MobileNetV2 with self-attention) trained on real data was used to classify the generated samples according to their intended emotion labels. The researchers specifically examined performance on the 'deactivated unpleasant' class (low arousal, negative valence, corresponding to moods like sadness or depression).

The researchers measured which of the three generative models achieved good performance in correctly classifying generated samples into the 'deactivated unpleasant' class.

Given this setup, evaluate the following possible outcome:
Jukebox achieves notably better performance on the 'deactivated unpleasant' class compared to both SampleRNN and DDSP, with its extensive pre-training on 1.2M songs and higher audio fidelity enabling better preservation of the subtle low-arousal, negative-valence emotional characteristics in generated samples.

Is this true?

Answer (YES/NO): NO